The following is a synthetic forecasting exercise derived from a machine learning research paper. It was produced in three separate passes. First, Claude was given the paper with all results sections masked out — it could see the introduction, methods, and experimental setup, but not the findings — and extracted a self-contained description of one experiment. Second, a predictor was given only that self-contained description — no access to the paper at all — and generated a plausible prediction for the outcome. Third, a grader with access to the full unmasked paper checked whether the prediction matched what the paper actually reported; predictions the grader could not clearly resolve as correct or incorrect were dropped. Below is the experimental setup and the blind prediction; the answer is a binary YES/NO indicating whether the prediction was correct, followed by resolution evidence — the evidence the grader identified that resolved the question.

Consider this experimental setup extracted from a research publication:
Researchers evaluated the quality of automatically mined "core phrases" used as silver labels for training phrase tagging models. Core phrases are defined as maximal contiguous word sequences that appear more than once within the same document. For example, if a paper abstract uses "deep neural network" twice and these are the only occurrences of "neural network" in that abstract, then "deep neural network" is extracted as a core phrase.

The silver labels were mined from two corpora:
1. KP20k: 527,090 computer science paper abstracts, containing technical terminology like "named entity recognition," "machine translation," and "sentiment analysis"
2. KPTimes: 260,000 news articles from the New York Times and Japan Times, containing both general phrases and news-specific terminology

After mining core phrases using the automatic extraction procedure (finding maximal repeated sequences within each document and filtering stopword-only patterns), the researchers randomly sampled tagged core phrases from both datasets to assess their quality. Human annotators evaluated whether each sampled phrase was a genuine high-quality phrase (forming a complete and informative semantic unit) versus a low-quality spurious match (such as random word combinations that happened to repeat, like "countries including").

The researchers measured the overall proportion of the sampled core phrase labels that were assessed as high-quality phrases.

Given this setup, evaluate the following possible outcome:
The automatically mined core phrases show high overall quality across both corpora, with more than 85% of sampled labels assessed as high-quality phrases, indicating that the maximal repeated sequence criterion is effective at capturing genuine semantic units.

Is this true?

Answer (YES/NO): YES